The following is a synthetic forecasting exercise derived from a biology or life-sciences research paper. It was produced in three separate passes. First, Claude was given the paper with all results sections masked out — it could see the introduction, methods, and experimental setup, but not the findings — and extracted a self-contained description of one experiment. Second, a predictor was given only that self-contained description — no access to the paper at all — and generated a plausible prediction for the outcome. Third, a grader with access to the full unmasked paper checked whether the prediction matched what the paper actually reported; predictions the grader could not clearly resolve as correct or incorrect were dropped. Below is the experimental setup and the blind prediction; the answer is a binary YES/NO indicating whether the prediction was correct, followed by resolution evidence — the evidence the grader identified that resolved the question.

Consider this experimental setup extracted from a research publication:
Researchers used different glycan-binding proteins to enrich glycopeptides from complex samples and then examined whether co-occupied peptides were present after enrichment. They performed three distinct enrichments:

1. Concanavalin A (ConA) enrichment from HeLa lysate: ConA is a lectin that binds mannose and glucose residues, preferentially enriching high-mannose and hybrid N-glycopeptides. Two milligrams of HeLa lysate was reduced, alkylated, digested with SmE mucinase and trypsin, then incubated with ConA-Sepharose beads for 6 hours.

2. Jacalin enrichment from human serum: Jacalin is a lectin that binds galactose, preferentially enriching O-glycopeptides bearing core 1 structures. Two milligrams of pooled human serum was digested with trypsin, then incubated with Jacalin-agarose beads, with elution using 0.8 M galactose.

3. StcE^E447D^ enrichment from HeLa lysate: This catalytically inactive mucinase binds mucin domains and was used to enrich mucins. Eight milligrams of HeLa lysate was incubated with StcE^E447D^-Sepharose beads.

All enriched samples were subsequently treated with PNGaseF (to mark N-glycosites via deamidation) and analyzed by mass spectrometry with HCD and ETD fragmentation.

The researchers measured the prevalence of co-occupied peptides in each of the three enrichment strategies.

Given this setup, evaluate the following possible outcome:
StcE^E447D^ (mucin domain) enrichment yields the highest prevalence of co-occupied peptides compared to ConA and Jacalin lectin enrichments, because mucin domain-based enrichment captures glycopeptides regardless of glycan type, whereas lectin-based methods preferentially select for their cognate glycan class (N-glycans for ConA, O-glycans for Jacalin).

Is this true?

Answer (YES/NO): YES